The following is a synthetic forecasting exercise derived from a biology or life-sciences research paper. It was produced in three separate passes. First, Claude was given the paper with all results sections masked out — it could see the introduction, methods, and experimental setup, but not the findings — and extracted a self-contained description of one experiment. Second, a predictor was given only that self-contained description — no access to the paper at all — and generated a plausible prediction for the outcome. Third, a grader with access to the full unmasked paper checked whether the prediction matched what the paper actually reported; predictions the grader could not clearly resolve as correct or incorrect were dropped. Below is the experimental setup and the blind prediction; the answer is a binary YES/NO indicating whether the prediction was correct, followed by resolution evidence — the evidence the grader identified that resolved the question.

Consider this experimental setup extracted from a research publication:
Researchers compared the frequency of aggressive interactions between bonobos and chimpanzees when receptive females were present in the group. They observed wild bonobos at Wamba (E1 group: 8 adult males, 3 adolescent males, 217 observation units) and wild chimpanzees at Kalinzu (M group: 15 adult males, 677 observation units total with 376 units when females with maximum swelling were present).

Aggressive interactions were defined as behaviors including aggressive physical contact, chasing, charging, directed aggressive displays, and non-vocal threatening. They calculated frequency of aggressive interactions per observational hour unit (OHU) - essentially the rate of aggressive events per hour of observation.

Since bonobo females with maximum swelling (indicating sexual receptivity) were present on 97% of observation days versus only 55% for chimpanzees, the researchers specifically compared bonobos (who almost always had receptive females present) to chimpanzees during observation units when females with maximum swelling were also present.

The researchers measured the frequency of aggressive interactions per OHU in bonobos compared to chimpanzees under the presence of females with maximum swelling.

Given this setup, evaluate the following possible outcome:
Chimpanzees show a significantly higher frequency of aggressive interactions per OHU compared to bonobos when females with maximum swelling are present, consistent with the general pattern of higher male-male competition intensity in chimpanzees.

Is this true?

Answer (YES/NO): YES